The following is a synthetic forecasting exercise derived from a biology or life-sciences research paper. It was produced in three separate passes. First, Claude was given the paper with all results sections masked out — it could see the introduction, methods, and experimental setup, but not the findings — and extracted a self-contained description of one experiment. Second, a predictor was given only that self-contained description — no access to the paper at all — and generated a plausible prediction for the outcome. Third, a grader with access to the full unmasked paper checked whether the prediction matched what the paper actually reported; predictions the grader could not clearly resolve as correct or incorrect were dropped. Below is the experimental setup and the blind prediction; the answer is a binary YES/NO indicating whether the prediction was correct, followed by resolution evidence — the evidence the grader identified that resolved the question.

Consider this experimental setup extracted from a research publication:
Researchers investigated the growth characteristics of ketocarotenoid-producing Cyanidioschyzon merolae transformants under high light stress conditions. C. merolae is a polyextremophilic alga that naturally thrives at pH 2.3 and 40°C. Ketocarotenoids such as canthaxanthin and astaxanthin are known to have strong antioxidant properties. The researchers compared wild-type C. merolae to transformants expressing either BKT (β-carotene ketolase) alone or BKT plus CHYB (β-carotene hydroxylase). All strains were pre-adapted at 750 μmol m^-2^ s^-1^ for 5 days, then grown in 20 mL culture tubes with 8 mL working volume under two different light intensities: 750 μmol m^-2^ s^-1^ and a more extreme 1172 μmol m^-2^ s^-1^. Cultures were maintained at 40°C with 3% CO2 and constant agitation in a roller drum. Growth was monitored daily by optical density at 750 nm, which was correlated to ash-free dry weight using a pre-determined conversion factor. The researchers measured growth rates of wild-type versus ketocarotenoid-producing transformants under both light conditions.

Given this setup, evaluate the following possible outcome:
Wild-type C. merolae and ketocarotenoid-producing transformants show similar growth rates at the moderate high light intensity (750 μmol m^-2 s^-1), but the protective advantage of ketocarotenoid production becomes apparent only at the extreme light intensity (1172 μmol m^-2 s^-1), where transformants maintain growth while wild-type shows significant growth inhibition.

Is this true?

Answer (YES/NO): NO